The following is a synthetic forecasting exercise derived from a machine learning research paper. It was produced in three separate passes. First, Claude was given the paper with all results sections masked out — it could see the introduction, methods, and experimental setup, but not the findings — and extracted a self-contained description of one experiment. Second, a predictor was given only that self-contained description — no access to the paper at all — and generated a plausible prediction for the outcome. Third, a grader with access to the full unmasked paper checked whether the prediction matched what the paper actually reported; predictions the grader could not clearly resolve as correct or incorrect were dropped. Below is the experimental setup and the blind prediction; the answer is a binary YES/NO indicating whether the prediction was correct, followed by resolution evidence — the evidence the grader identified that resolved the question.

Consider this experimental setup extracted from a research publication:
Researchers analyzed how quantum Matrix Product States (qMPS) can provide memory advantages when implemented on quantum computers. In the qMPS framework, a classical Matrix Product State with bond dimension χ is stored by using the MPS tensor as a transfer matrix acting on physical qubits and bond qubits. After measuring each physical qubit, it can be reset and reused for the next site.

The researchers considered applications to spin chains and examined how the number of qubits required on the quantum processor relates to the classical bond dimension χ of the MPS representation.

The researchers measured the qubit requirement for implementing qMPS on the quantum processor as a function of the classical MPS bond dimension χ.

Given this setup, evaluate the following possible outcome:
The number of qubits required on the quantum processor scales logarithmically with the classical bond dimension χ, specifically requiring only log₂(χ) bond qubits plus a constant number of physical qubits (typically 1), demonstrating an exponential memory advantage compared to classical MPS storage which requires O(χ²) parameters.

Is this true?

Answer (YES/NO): YES